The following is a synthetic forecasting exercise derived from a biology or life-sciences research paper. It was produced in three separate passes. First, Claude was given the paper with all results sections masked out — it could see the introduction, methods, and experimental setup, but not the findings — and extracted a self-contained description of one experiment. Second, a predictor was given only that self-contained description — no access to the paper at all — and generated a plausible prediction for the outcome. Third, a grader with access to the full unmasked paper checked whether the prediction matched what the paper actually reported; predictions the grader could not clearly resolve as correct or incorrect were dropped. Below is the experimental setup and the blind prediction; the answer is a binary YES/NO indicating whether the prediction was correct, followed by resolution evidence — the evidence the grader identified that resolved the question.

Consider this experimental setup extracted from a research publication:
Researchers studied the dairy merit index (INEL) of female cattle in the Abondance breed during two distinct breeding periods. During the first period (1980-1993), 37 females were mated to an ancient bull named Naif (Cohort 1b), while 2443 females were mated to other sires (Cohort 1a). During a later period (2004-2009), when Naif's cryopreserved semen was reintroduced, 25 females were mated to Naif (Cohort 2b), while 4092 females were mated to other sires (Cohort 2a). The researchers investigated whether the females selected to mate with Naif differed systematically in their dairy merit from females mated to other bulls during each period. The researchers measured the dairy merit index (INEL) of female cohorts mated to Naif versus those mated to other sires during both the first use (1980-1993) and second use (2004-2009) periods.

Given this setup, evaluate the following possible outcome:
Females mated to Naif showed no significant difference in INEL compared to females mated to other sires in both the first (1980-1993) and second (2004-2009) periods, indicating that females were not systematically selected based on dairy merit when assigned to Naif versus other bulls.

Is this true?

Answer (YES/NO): NO